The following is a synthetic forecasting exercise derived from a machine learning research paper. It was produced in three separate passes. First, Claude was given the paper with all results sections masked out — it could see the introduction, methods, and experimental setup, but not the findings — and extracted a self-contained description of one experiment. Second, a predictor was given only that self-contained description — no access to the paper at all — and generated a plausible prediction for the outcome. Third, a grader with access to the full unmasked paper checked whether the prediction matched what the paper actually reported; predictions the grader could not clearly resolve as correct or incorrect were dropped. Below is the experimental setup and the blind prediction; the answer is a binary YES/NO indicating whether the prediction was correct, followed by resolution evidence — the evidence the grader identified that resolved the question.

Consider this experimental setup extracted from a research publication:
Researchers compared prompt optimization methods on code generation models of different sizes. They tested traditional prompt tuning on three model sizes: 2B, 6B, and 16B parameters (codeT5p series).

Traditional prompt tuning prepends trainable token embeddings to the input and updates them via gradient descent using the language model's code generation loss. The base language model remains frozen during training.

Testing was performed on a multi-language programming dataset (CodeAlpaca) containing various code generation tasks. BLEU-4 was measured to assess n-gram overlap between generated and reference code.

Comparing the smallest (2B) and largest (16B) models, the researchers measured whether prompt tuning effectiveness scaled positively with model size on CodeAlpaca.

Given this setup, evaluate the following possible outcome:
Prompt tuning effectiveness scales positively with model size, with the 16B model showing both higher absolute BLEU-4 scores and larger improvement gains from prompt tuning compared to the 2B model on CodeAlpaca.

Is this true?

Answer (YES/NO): NO